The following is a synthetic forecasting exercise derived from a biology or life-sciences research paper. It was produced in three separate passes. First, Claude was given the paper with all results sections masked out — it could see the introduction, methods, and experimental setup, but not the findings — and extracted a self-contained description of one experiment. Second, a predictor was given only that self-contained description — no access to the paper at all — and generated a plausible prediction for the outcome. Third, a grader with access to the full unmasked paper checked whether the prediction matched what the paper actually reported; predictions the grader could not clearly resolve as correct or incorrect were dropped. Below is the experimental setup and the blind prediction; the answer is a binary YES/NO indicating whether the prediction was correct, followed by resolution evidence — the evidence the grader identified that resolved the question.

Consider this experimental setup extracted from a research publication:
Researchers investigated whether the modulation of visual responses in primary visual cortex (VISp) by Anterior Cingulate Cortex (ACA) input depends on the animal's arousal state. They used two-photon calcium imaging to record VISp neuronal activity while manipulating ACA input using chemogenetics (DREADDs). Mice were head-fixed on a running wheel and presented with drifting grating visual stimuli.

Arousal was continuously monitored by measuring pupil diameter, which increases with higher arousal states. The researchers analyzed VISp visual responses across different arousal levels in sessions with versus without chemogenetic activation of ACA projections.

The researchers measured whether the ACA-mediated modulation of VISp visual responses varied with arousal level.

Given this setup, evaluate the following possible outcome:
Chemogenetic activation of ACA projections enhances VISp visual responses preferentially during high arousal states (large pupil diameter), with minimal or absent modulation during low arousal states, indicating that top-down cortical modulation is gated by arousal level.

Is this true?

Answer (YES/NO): NO